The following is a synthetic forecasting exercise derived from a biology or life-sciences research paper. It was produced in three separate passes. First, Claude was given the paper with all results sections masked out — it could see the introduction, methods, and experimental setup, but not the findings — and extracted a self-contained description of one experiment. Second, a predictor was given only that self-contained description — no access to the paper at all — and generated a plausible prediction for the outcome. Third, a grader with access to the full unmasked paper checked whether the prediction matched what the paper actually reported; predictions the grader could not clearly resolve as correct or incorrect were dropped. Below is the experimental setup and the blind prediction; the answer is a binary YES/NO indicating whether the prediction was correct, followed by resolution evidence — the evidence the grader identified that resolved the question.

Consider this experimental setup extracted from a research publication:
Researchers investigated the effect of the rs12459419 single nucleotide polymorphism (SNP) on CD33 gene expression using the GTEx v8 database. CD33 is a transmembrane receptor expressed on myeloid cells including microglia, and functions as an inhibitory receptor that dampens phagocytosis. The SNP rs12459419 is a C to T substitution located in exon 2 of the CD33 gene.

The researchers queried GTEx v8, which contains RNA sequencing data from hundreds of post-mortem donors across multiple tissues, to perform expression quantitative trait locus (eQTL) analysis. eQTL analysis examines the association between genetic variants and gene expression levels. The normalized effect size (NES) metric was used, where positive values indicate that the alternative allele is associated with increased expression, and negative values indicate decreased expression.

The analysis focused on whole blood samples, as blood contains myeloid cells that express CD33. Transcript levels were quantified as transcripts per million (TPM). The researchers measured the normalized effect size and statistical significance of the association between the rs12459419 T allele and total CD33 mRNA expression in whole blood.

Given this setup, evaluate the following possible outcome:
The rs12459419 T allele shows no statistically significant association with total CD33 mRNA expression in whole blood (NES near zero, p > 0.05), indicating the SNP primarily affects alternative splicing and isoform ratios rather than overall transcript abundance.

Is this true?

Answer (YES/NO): NO